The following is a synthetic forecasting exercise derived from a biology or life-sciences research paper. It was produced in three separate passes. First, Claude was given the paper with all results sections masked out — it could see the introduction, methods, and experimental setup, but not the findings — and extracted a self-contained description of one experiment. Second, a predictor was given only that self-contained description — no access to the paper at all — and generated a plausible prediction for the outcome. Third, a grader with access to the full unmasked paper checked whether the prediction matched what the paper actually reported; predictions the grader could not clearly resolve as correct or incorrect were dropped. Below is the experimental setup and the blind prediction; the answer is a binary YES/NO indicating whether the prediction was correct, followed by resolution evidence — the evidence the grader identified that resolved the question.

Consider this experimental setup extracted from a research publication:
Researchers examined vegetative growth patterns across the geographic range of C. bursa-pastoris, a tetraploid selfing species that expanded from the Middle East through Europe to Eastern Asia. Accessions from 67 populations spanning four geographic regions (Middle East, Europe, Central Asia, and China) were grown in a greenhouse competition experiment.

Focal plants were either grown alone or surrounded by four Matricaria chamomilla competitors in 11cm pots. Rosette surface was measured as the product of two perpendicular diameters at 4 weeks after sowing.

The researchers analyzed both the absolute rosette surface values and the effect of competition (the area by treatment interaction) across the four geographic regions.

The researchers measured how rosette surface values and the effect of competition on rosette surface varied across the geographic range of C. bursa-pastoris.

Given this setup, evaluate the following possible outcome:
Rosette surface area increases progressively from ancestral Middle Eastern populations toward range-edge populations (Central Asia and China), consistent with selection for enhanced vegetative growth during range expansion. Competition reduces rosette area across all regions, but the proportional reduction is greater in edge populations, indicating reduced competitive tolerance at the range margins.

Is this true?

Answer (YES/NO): NO